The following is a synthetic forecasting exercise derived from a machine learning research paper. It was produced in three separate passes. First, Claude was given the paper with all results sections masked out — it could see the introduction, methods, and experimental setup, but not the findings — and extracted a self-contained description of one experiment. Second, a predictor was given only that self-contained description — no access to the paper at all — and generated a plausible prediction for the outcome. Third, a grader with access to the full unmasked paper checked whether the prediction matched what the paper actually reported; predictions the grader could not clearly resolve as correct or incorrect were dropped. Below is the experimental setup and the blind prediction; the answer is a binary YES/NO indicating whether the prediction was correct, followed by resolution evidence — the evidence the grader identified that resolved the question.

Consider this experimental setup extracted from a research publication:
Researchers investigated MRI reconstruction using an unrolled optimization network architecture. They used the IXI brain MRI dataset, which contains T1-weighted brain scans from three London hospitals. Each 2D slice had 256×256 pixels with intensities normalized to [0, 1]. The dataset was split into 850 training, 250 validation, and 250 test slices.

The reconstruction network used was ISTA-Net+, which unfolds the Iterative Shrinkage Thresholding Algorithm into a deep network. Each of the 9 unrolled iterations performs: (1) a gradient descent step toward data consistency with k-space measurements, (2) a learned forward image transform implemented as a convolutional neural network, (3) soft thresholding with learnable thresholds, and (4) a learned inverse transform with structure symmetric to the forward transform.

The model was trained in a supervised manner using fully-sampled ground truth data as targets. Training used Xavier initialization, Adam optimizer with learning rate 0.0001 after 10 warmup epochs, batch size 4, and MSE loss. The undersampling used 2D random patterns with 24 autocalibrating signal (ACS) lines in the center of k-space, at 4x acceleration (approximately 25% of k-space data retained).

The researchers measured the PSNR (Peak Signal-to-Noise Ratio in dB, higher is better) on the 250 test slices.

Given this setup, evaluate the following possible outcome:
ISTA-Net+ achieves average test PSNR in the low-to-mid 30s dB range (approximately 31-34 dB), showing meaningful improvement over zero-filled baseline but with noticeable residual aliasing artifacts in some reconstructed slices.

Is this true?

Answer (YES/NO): NO